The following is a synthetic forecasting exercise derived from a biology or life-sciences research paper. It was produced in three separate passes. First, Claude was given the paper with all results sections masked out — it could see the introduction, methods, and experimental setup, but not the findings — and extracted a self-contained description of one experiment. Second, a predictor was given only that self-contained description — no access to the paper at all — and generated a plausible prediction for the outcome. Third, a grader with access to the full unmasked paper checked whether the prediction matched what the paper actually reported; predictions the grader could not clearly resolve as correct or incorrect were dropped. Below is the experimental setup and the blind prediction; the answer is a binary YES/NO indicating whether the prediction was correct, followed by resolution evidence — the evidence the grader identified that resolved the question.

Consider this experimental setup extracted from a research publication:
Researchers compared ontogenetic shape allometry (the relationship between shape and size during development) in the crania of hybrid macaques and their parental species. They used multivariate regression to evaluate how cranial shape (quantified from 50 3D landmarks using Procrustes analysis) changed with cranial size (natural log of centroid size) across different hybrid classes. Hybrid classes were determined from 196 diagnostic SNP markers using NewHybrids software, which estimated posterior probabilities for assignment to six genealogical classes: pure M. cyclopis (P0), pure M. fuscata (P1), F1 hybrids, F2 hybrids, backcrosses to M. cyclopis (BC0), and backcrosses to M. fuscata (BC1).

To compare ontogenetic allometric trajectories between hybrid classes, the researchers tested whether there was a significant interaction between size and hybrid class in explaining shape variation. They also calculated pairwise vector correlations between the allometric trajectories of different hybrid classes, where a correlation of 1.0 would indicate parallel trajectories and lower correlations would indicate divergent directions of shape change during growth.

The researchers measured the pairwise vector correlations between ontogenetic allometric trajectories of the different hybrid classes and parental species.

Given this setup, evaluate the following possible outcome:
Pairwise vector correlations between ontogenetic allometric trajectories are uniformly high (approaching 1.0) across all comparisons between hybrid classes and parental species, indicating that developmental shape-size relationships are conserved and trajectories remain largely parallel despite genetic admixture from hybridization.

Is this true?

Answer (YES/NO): NO